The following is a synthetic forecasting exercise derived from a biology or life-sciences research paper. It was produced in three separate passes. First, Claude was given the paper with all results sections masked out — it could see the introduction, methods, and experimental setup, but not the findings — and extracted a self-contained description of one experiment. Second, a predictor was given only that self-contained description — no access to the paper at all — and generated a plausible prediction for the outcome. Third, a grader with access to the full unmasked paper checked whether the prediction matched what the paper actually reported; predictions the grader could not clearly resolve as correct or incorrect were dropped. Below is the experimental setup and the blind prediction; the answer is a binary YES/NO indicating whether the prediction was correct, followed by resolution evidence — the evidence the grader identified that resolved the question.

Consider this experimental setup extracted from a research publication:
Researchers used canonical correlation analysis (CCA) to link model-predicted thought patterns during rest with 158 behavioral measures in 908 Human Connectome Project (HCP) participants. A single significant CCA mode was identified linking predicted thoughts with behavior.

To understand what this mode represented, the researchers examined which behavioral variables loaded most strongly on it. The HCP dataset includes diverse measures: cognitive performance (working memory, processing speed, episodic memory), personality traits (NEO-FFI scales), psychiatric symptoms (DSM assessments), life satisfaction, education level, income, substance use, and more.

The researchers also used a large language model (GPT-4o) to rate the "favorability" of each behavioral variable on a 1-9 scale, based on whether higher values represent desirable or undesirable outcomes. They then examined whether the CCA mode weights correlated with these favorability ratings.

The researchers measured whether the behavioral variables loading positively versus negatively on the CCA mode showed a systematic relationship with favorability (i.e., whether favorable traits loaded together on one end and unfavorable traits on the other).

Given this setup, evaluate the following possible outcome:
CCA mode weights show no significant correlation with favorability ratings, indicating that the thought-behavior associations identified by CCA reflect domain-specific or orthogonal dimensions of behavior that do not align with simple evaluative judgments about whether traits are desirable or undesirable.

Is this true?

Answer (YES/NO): NO